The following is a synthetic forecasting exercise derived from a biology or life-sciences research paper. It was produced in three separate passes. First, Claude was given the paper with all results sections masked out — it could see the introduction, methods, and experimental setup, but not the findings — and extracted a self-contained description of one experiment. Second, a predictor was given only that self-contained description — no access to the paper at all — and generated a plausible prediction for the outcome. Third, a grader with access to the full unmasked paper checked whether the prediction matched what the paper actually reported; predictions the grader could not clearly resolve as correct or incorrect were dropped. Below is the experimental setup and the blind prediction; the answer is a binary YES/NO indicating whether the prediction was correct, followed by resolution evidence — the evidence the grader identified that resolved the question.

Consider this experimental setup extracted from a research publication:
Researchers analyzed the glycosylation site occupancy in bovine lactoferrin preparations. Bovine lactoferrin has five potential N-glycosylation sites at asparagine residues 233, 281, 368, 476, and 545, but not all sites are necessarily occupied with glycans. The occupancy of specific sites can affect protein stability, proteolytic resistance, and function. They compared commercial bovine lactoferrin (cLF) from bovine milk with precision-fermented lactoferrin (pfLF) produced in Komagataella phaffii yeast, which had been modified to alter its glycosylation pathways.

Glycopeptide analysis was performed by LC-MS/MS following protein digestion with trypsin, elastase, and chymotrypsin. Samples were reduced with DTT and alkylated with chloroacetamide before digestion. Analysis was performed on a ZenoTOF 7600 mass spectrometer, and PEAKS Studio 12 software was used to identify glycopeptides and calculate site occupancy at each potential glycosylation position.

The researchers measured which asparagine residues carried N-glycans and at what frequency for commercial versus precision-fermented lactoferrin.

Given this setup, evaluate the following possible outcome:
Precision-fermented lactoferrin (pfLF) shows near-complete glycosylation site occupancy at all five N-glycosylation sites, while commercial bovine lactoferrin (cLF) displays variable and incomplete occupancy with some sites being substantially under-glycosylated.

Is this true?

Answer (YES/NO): NO